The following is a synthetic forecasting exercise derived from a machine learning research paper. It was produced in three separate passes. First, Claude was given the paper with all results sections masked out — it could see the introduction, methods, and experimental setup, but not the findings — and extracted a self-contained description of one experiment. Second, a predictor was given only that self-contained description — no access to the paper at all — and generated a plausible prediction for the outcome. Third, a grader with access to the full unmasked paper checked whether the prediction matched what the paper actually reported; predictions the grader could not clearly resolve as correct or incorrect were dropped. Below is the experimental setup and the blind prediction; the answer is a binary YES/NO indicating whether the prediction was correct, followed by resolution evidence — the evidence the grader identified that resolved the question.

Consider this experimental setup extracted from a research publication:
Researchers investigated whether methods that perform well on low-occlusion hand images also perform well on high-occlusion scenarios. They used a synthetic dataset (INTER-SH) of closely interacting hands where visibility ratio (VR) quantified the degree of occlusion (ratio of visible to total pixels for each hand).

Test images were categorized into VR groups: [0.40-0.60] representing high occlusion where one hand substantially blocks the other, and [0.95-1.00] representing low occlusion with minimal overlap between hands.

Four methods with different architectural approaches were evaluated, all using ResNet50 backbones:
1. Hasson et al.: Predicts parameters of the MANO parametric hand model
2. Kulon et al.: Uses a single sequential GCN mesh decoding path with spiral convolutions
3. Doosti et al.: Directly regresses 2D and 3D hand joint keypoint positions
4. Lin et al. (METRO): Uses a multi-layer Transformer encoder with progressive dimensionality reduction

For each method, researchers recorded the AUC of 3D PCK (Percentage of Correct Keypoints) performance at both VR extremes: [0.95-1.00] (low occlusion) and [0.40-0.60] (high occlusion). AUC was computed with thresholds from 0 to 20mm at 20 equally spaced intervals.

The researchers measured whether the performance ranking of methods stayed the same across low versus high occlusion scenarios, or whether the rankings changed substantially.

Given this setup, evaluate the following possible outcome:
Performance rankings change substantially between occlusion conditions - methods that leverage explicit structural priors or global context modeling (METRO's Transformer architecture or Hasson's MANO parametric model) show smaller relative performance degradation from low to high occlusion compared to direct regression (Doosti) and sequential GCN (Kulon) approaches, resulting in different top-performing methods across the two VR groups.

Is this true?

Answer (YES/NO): NO